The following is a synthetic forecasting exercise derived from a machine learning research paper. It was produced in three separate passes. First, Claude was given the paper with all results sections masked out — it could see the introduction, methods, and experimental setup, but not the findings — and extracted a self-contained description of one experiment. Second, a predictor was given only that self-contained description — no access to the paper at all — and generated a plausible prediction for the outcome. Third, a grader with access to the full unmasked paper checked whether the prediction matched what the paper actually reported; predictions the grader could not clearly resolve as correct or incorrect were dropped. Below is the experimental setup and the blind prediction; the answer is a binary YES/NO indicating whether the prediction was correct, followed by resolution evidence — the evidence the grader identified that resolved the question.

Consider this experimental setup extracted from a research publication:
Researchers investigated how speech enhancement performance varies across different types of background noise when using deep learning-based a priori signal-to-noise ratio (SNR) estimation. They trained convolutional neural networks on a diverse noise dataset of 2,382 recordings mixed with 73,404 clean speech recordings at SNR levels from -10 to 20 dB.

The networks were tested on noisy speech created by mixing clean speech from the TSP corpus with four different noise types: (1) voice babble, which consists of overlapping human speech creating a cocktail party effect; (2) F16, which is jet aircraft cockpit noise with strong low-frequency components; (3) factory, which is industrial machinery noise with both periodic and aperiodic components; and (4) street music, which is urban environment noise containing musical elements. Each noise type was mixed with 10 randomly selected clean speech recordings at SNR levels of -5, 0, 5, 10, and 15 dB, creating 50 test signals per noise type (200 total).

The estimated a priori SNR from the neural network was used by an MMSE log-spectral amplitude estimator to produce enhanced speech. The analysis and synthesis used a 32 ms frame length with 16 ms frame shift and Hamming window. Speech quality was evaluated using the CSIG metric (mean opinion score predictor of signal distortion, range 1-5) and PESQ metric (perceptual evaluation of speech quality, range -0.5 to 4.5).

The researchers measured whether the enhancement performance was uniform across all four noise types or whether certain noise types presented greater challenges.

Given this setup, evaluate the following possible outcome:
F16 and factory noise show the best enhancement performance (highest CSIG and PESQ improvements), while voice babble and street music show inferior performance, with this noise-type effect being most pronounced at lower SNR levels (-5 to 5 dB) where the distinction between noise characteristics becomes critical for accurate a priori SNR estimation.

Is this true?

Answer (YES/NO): NO